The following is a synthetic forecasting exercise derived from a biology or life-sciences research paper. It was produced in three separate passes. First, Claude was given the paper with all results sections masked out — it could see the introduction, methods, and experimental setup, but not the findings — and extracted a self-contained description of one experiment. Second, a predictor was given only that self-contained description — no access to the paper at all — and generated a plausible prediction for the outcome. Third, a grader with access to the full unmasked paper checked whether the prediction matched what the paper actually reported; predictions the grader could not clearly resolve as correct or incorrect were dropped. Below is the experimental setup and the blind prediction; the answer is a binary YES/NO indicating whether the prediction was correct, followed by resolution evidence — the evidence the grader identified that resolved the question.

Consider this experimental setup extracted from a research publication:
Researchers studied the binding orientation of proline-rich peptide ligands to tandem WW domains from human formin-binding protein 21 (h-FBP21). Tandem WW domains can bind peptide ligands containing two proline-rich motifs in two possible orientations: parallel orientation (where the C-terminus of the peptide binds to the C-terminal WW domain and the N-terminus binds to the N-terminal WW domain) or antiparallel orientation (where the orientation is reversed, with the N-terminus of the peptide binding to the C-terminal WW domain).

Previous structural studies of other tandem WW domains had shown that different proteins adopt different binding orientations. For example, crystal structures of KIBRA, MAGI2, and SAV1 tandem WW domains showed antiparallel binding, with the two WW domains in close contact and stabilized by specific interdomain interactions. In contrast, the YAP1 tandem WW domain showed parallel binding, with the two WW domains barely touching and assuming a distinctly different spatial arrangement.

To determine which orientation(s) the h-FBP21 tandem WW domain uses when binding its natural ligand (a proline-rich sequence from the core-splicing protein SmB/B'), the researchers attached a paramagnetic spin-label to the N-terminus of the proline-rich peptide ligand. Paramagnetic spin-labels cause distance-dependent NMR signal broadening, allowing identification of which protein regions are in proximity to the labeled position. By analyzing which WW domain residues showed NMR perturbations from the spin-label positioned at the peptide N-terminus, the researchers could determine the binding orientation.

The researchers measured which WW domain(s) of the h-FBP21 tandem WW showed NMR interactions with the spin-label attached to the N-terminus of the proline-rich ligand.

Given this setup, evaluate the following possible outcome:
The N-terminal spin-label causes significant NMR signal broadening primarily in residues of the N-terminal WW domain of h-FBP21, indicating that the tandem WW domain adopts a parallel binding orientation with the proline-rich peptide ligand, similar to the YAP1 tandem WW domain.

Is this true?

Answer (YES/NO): NO